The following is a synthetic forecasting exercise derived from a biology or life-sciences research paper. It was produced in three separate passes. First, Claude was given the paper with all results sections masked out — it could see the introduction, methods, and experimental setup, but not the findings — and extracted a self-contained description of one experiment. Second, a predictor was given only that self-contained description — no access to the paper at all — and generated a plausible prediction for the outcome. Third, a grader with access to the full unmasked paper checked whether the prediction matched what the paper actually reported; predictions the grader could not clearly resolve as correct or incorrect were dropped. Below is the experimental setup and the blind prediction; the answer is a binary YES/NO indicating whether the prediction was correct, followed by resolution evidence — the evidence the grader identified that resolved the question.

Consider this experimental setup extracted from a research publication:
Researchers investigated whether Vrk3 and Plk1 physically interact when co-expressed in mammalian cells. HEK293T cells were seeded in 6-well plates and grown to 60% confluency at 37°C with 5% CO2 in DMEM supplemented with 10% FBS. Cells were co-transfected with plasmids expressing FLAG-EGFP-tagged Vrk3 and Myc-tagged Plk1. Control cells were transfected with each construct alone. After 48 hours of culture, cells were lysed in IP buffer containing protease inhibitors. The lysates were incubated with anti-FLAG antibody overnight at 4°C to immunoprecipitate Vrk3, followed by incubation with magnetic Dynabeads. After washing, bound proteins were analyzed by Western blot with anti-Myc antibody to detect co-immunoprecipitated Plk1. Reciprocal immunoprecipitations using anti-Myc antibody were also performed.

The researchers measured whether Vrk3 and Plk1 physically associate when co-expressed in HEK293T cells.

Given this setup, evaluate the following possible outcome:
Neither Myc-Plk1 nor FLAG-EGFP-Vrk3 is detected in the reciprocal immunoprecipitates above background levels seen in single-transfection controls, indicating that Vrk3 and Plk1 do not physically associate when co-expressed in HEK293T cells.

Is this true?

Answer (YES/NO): NO